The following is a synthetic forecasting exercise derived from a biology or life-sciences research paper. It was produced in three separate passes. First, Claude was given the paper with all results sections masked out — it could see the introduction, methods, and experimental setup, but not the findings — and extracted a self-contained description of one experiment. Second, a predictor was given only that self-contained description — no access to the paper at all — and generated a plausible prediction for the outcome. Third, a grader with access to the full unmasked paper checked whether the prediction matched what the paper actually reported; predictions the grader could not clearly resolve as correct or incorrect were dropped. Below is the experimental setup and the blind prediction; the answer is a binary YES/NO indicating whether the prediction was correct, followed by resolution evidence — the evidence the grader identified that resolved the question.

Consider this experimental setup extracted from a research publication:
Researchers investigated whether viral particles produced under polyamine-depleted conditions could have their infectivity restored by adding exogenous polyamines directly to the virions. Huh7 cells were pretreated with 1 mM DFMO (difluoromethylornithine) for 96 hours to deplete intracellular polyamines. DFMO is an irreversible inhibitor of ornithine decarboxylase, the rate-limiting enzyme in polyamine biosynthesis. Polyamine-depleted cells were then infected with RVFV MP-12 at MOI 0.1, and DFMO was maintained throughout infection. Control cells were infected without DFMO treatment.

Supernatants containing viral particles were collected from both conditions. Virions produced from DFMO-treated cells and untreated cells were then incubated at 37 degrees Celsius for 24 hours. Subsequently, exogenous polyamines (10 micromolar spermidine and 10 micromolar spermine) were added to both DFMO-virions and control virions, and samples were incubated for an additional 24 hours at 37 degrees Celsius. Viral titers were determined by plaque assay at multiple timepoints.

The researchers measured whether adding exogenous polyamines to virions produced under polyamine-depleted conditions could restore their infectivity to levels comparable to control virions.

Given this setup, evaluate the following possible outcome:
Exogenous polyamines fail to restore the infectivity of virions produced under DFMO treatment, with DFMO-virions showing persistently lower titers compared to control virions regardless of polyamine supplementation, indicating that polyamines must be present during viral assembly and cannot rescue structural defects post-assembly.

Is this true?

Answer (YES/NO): YES